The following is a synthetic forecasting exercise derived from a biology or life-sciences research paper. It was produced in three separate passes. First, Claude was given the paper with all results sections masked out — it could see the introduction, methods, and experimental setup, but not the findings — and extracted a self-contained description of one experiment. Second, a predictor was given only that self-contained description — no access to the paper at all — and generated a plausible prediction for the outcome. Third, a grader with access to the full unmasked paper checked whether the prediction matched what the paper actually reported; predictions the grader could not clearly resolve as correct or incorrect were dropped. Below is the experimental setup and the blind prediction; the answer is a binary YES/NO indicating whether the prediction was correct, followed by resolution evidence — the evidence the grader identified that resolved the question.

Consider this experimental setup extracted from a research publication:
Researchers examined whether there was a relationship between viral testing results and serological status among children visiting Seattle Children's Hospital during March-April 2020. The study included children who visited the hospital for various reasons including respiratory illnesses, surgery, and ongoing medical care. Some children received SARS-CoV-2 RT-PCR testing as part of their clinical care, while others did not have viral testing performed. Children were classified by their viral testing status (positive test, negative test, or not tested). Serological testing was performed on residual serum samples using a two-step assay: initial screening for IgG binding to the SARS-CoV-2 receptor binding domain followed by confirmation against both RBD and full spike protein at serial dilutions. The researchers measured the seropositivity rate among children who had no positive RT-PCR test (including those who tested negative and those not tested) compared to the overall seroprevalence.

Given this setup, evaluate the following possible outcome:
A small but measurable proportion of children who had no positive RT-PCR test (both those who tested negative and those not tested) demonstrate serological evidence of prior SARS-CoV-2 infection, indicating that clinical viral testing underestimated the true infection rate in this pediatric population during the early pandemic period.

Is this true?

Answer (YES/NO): YES